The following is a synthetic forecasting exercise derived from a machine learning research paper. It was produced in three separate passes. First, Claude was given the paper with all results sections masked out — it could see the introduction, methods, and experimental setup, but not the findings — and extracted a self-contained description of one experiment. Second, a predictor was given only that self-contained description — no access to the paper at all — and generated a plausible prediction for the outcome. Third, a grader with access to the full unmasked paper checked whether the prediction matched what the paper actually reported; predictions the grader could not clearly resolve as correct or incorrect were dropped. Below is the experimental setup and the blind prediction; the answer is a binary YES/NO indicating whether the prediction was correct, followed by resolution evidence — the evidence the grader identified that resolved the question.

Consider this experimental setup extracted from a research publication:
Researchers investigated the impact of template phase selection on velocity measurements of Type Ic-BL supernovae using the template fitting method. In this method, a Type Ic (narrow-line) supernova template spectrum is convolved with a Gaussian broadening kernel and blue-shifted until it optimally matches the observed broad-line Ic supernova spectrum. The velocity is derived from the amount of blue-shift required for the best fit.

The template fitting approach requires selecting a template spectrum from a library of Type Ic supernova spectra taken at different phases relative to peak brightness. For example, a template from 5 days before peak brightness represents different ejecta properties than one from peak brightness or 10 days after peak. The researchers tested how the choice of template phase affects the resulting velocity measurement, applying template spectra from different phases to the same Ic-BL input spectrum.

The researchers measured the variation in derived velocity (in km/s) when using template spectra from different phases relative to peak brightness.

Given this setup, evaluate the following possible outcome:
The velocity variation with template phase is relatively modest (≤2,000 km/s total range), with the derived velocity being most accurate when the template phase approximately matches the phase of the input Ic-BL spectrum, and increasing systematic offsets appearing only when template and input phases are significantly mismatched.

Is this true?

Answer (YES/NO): NO